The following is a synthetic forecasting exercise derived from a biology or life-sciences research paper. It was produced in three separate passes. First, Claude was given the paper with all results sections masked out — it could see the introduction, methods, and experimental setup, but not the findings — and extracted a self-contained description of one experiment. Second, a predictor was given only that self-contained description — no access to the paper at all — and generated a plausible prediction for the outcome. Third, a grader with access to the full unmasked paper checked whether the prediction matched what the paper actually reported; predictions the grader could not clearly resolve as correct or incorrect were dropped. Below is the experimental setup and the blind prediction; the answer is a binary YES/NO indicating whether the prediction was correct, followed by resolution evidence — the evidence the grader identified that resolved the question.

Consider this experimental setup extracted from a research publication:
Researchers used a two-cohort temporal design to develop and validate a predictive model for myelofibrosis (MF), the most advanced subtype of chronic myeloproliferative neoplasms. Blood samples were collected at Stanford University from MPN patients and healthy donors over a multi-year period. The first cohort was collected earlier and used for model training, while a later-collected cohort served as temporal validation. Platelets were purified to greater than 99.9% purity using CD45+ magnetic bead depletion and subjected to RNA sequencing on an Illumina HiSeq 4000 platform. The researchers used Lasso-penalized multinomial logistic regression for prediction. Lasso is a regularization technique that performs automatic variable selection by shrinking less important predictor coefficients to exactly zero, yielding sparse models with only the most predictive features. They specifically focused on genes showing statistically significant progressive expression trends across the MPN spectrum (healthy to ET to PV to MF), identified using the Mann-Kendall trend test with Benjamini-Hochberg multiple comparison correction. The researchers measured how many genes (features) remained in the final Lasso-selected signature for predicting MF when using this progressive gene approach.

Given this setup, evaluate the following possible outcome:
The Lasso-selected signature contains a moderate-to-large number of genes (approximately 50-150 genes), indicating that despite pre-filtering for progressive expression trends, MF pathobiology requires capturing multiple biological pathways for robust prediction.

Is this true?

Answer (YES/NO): NO